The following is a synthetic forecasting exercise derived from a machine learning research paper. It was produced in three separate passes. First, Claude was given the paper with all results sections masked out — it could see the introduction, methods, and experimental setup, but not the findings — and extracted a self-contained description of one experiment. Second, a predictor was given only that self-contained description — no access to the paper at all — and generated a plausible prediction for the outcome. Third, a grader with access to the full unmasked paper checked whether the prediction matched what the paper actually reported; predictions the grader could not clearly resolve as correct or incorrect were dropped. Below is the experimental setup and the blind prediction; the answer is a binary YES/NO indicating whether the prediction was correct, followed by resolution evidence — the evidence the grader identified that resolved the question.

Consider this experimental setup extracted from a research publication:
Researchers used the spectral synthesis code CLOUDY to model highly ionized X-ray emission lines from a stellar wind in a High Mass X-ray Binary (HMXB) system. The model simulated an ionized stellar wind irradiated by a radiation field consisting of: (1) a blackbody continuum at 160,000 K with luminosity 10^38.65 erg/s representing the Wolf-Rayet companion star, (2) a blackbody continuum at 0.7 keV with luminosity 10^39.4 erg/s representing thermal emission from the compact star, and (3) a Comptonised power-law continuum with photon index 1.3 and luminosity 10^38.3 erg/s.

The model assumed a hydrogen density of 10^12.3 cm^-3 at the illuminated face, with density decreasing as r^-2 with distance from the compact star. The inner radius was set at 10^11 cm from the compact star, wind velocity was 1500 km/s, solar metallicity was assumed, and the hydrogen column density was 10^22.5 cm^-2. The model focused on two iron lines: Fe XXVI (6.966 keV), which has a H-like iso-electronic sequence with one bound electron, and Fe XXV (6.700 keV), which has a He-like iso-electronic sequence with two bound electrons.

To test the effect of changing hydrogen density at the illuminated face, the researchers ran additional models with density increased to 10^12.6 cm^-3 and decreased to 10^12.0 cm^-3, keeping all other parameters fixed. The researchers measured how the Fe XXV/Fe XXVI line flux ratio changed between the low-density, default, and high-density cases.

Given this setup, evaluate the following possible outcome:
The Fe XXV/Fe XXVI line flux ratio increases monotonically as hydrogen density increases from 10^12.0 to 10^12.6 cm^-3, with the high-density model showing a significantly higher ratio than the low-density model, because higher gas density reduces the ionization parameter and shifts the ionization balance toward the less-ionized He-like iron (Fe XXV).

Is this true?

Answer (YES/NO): YES